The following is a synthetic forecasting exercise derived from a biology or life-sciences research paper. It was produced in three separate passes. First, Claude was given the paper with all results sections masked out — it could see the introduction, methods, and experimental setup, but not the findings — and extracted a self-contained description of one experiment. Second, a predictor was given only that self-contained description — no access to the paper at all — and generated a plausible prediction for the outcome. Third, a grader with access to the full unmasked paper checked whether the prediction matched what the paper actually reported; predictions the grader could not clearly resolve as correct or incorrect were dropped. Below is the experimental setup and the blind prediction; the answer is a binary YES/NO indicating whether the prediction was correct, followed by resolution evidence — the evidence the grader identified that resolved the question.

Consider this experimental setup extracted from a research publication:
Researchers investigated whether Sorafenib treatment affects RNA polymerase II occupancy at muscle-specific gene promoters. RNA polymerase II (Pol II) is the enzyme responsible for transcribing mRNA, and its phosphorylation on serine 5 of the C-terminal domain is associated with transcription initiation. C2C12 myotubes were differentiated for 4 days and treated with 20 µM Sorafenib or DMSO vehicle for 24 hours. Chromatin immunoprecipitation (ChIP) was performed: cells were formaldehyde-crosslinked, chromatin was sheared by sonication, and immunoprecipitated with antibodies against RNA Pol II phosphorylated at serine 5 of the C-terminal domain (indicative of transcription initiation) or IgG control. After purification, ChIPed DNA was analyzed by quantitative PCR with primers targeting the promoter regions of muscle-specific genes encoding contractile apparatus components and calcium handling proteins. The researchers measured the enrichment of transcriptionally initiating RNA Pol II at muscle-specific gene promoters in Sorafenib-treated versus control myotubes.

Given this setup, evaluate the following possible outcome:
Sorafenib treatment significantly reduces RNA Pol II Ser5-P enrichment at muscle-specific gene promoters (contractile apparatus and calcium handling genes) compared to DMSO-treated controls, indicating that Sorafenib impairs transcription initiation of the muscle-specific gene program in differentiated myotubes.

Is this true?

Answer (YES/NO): YES